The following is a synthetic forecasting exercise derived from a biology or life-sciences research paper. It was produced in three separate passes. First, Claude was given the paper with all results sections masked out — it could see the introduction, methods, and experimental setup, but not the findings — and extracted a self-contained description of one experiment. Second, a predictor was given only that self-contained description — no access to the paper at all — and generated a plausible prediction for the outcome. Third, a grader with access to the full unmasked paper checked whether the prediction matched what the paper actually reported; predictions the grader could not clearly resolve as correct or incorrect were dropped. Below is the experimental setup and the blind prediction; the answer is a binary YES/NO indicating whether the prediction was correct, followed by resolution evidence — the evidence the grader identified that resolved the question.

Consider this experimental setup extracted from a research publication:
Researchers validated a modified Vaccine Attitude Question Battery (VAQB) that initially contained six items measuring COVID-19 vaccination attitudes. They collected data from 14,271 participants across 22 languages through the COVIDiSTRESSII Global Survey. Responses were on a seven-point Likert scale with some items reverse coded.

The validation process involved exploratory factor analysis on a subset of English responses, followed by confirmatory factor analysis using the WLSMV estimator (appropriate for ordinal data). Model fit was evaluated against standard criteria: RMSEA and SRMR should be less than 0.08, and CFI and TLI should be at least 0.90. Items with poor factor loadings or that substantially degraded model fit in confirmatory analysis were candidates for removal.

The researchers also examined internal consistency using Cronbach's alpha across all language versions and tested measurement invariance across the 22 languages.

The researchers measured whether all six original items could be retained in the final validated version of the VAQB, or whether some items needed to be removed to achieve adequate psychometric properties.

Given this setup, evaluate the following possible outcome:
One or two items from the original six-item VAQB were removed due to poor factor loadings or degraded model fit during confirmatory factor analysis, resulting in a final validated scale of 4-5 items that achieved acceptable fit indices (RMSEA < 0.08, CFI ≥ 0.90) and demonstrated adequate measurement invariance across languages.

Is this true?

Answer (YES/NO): NO